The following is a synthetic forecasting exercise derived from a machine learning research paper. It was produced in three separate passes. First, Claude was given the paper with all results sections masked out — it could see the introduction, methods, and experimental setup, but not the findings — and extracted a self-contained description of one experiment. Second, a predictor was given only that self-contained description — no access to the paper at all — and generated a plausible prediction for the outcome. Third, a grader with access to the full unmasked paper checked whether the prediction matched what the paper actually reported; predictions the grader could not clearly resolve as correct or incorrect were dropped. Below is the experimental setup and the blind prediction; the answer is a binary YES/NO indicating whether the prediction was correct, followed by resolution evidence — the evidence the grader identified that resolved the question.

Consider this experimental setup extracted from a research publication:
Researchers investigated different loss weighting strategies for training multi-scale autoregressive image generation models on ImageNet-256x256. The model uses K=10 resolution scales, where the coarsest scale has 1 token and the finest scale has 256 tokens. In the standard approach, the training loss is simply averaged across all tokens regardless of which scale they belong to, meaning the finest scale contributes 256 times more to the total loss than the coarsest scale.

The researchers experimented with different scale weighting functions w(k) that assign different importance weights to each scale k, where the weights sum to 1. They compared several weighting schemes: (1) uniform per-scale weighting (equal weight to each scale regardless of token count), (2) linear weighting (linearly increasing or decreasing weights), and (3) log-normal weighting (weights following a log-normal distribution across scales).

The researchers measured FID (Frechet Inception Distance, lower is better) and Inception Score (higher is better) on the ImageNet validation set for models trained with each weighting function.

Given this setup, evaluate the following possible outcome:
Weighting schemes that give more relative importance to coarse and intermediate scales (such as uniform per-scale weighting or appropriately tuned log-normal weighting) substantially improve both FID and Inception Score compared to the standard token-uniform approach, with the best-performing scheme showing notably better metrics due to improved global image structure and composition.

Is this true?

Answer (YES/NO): YES